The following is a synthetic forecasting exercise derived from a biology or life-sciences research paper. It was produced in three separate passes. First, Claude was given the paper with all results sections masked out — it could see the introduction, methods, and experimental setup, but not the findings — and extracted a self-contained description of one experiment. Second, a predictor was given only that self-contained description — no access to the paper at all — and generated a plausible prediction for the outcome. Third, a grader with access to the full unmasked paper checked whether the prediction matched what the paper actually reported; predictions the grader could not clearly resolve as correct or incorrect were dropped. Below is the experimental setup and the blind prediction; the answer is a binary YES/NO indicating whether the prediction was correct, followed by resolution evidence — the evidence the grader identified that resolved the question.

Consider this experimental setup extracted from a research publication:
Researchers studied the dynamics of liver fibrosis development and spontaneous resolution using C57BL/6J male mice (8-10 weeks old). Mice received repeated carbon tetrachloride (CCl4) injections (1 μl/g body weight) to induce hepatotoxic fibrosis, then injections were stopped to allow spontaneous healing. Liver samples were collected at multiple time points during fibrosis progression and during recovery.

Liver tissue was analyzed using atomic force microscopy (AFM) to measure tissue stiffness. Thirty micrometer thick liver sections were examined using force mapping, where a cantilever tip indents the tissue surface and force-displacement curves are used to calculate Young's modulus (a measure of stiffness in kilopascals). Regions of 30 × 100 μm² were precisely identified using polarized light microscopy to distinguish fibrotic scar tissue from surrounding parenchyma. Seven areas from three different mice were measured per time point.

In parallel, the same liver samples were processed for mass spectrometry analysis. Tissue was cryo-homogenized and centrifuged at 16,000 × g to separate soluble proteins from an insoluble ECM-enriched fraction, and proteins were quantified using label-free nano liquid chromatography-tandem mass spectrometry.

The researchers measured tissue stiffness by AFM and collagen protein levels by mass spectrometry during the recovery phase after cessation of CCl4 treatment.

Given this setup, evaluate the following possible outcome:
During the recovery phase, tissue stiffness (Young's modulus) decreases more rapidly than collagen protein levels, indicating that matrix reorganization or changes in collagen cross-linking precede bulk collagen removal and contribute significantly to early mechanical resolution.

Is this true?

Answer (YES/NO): YES